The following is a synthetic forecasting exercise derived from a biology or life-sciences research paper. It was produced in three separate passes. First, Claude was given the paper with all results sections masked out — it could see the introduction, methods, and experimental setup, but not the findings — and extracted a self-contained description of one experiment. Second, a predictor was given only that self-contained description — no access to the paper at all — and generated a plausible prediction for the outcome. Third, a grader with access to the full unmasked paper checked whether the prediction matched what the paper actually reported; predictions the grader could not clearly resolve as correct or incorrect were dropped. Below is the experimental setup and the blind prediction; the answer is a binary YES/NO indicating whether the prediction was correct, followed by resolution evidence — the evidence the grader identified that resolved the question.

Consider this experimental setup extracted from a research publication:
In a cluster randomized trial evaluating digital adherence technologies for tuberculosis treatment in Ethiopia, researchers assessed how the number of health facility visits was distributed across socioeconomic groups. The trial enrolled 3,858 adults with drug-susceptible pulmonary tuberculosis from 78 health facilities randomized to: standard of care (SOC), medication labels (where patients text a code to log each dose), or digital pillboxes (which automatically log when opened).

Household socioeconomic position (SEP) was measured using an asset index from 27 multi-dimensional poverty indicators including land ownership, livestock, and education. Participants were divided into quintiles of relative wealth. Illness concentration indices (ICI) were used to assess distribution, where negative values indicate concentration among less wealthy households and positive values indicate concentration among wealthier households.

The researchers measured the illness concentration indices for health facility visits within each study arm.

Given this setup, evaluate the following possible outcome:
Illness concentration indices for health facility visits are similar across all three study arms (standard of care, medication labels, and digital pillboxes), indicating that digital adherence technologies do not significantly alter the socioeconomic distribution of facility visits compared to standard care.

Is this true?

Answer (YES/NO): NO